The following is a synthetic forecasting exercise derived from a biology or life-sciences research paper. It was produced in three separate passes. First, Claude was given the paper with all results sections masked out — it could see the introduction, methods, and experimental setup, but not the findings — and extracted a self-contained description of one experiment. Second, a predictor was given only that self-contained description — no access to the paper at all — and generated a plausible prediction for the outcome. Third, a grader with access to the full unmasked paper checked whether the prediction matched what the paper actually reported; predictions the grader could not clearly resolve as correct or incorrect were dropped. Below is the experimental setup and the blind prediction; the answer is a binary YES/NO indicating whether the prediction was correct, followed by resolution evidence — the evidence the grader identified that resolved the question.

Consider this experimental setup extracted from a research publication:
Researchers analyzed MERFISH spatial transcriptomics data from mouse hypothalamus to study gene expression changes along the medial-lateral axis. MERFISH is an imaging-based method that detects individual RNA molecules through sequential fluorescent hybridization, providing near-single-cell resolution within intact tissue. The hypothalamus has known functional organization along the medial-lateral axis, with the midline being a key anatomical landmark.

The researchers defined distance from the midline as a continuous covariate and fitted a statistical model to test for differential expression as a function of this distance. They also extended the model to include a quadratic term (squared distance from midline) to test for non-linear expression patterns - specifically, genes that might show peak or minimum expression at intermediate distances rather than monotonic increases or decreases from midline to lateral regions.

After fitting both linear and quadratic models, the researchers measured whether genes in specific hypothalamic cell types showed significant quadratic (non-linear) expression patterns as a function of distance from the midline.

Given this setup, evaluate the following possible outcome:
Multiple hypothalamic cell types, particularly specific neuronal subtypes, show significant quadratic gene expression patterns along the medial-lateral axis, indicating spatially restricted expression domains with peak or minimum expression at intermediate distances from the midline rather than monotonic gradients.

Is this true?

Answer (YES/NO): YES